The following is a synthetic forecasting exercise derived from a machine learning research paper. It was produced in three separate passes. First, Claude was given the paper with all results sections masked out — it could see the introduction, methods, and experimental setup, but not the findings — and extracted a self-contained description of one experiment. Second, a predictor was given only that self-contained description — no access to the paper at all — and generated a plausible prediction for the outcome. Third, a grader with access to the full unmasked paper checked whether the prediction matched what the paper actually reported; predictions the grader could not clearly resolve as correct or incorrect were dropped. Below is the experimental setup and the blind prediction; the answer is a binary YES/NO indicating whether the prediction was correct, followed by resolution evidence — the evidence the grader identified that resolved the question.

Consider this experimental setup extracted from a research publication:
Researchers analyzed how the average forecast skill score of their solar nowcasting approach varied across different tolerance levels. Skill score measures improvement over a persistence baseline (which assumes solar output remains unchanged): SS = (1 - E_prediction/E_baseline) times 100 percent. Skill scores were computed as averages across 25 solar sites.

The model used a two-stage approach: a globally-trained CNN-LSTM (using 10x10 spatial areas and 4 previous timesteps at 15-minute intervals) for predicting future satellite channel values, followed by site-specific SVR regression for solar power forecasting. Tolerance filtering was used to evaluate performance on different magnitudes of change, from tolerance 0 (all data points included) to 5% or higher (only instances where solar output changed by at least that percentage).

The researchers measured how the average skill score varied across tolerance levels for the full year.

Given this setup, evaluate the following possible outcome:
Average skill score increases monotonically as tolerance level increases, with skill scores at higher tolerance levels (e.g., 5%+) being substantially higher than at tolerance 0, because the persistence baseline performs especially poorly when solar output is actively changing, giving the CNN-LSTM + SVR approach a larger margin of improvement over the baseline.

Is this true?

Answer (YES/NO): NO